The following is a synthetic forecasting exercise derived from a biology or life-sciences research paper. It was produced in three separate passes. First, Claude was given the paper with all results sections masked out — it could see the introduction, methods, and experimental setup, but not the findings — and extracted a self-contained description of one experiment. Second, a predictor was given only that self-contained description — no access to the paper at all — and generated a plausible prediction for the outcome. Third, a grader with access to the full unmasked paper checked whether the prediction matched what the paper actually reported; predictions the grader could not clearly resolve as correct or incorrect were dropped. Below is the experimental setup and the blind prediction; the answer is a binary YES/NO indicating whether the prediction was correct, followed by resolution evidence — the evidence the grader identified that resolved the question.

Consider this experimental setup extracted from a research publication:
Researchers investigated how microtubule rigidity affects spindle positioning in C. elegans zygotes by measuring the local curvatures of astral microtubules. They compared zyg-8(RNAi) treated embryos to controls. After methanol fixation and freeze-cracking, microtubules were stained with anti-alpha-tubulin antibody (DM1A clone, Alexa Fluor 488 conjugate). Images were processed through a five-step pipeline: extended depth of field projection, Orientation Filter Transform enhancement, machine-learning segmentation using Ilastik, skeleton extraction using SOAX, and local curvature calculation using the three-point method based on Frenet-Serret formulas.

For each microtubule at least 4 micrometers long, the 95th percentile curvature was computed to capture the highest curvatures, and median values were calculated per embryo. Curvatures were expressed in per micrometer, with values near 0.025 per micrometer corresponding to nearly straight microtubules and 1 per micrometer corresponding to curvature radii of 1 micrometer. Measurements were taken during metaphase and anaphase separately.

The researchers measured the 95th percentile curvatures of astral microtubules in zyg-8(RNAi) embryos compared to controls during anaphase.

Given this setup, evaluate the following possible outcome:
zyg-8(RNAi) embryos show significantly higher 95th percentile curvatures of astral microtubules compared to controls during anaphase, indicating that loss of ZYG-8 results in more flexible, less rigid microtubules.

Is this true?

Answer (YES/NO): NO